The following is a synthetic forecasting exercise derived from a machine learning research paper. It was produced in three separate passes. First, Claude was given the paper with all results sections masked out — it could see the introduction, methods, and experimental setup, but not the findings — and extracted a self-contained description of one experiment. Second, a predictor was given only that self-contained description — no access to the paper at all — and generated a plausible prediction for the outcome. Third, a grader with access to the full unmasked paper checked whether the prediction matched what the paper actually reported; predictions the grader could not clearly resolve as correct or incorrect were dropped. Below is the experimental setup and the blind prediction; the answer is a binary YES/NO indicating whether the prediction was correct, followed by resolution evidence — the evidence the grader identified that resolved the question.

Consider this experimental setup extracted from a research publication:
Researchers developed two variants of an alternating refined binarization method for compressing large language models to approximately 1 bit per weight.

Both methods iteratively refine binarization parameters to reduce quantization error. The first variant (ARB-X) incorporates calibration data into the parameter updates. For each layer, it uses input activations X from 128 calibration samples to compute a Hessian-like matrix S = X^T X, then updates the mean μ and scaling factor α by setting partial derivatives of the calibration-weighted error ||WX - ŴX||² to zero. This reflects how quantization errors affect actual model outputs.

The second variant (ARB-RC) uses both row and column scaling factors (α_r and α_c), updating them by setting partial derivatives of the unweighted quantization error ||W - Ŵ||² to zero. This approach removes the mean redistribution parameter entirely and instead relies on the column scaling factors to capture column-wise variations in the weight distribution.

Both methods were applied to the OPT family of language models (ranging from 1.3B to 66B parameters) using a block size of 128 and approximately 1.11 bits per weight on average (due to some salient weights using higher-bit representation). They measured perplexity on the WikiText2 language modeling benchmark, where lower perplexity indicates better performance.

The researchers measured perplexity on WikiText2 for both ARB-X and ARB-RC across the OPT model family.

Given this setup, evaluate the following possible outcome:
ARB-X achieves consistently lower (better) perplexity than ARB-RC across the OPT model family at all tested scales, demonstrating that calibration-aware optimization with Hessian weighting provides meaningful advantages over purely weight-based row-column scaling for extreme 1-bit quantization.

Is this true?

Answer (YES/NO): NO